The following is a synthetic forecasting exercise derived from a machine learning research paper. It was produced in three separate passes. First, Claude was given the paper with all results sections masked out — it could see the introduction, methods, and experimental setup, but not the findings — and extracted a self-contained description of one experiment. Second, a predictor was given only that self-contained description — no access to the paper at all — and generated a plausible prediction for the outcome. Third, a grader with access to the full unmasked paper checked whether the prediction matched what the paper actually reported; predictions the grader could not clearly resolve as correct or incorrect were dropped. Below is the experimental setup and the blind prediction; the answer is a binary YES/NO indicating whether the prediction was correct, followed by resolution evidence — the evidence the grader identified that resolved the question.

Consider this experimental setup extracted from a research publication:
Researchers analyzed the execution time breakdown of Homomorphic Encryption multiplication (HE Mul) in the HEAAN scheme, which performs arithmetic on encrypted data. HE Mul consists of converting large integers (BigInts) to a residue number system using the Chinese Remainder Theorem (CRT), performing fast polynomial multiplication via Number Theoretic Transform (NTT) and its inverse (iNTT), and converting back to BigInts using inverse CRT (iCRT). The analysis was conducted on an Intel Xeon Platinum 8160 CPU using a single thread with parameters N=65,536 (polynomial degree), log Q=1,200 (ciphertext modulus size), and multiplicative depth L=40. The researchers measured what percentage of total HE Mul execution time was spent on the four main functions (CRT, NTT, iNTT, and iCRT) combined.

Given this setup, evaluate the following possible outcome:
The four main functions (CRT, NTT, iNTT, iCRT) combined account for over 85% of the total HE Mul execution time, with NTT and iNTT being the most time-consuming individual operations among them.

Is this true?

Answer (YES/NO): NO